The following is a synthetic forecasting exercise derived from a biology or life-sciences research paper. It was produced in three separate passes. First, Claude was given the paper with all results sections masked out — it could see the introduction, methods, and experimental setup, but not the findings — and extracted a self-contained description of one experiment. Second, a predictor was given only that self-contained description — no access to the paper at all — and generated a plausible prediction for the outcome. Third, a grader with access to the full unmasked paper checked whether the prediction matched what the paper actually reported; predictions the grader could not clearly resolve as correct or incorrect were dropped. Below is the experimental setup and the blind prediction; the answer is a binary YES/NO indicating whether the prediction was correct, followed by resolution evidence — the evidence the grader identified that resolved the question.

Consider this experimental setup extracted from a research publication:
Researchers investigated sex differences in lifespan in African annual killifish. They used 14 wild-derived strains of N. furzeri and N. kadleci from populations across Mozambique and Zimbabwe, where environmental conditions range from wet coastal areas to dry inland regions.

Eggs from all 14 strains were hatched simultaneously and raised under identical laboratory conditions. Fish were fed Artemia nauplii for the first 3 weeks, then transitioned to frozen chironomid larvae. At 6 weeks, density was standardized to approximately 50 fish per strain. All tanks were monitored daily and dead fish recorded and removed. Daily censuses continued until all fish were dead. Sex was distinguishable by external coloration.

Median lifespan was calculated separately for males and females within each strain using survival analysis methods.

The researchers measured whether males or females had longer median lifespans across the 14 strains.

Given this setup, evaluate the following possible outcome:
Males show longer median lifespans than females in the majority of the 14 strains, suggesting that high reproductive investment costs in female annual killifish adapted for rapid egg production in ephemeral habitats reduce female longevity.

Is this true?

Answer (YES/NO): NO